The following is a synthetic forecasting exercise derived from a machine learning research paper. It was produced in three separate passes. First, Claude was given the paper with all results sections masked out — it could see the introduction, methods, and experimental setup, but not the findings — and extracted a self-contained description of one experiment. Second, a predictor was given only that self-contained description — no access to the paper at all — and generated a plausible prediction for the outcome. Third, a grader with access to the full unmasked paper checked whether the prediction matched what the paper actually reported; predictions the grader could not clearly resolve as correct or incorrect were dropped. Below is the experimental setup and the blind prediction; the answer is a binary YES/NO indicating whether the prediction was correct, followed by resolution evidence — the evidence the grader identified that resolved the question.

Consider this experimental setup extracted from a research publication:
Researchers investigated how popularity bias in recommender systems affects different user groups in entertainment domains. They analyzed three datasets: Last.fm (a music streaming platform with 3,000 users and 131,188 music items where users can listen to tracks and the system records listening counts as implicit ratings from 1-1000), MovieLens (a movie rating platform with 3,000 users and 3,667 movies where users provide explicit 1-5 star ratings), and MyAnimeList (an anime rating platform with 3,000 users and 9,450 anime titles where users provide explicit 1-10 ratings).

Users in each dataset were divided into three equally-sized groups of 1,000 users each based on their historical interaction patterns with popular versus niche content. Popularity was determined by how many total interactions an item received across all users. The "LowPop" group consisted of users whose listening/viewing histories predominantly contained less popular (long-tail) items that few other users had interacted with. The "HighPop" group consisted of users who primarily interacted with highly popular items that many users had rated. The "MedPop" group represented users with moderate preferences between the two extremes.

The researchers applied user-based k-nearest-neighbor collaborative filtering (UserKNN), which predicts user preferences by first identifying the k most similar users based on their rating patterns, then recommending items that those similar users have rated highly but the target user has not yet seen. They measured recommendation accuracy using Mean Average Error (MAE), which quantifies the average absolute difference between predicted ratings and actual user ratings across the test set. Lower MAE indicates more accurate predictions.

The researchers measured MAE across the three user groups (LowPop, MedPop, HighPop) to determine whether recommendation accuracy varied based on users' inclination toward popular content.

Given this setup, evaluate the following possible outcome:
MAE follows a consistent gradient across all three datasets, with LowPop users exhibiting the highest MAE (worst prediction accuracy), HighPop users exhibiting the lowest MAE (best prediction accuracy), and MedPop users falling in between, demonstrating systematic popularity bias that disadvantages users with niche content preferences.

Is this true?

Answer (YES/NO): NO